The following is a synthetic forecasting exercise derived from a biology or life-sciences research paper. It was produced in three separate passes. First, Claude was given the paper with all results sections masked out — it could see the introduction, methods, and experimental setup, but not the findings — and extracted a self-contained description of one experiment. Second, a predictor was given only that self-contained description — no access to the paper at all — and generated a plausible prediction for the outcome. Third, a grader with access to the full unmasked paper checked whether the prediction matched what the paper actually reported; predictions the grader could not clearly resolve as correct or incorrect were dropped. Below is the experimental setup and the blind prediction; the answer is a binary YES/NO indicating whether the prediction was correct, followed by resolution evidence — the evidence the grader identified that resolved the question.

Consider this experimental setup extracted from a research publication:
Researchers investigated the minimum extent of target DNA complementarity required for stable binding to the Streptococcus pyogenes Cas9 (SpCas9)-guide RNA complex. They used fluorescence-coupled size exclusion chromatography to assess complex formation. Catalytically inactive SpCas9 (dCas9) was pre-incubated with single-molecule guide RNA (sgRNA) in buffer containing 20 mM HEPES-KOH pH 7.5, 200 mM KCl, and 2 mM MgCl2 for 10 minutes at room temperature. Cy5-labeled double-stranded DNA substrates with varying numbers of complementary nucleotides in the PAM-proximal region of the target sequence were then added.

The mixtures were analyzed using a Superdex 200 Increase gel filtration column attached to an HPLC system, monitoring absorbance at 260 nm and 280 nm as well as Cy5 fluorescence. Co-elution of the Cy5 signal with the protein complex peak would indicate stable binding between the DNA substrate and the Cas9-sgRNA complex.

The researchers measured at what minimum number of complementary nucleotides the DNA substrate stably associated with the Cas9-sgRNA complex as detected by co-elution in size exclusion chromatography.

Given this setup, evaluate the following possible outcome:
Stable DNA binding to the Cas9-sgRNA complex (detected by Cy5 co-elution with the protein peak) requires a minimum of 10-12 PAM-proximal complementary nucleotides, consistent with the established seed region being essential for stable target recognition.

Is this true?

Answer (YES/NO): NO